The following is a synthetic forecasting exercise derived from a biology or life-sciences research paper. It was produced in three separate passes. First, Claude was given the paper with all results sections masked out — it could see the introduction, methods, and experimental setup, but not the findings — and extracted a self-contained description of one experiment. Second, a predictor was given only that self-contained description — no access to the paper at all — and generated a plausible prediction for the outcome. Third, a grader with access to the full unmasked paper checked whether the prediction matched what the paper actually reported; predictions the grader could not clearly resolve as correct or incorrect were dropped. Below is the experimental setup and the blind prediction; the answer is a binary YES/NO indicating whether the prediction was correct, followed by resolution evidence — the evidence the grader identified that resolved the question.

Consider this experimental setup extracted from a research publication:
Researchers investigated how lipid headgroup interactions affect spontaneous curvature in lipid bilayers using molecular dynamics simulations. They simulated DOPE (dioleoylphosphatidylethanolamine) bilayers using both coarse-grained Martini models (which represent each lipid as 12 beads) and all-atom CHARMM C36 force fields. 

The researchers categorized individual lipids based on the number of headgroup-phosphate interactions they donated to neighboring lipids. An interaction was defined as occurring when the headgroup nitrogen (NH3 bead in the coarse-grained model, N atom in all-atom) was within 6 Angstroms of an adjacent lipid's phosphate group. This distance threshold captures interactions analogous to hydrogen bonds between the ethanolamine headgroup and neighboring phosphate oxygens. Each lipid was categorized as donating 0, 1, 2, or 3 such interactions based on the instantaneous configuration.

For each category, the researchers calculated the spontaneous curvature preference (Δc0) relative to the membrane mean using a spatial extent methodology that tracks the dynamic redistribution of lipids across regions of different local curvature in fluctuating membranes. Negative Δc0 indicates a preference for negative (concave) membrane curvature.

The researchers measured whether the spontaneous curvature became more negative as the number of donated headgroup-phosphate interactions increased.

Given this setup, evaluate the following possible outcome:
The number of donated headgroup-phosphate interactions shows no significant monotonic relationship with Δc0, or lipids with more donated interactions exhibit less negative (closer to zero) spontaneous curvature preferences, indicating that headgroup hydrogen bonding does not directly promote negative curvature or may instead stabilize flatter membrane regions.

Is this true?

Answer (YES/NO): NO